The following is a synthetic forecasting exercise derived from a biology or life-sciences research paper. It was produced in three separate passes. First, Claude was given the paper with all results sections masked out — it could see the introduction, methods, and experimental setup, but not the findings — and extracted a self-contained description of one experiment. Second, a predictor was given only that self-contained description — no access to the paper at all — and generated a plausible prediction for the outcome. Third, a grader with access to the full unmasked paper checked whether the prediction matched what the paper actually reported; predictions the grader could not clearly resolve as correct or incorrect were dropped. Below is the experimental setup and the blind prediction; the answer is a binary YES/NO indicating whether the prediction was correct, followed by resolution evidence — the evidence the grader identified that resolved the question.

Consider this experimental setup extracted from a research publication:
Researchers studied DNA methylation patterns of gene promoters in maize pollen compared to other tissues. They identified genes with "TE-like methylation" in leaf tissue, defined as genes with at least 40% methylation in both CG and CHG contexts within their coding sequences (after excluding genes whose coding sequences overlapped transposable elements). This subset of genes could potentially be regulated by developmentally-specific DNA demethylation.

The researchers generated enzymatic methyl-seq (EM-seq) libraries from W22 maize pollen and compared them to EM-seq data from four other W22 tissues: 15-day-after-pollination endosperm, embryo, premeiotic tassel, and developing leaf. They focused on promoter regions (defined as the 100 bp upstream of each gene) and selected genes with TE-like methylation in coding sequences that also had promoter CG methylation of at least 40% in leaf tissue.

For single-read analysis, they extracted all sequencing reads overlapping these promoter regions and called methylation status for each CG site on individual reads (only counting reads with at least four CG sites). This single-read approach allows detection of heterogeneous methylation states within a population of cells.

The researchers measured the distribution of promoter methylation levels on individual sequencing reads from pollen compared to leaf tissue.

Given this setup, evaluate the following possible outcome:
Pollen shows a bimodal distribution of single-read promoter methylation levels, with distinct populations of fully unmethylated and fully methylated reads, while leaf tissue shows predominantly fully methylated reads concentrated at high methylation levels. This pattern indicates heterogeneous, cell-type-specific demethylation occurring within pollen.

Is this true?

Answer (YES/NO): YES